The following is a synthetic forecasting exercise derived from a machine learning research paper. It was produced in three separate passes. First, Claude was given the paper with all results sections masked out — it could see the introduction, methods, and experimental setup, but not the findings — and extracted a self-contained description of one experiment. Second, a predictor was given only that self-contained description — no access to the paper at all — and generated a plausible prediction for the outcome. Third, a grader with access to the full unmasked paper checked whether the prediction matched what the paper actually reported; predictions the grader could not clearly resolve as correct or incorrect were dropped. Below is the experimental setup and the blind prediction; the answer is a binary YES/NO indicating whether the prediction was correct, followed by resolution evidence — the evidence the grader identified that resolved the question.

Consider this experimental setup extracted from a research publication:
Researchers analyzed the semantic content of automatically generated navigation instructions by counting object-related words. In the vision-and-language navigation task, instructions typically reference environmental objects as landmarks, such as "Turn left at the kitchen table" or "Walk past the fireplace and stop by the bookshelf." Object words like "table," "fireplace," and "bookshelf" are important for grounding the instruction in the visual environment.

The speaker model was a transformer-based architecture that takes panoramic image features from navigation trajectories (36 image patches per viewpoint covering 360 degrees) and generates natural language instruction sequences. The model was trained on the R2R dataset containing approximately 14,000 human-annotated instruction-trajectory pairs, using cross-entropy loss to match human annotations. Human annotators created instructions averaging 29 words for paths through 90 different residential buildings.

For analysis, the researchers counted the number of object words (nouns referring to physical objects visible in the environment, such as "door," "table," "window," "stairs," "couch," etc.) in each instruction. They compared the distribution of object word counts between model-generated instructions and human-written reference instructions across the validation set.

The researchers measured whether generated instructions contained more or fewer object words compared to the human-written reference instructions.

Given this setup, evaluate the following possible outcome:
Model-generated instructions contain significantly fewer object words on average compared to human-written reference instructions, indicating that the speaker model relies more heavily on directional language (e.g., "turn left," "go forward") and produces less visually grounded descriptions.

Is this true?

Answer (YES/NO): YES